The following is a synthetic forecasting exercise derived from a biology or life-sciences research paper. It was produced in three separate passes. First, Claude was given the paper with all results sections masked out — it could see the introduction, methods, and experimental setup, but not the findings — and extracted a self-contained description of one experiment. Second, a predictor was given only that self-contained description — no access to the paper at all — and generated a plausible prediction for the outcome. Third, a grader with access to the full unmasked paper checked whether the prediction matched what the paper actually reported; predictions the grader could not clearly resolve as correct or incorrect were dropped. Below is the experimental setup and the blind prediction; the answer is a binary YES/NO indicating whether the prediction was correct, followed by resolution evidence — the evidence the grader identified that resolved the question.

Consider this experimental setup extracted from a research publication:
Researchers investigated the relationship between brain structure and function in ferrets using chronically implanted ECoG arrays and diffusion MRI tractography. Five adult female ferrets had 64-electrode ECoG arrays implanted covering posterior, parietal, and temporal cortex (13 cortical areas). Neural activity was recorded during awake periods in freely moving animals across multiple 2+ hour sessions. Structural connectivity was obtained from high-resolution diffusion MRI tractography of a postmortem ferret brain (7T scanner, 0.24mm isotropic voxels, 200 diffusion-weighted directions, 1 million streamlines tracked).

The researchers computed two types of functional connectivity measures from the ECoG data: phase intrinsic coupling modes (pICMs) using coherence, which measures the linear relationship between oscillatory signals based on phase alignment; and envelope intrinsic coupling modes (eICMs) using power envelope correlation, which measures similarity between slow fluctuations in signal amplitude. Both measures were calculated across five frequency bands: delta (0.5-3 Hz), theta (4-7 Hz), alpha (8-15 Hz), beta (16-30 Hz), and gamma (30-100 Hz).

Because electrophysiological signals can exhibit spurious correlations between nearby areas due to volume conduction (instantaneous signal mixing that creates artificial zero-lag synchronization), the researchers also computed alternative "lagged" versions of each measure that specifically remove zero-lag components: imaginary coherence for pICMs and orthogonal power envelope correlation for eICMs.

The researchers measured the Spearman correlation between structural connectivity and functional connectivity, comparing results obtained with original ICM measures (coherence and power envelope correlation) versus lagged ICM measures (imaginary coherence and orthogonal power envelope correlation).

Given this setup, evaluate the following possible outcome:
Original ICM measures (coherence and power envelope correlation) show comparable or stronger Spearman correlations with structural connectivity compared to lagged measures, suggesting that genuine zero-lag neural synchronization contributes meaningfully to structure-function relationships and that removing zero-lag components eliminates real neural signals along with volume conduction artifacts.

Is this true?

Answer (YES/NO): YES